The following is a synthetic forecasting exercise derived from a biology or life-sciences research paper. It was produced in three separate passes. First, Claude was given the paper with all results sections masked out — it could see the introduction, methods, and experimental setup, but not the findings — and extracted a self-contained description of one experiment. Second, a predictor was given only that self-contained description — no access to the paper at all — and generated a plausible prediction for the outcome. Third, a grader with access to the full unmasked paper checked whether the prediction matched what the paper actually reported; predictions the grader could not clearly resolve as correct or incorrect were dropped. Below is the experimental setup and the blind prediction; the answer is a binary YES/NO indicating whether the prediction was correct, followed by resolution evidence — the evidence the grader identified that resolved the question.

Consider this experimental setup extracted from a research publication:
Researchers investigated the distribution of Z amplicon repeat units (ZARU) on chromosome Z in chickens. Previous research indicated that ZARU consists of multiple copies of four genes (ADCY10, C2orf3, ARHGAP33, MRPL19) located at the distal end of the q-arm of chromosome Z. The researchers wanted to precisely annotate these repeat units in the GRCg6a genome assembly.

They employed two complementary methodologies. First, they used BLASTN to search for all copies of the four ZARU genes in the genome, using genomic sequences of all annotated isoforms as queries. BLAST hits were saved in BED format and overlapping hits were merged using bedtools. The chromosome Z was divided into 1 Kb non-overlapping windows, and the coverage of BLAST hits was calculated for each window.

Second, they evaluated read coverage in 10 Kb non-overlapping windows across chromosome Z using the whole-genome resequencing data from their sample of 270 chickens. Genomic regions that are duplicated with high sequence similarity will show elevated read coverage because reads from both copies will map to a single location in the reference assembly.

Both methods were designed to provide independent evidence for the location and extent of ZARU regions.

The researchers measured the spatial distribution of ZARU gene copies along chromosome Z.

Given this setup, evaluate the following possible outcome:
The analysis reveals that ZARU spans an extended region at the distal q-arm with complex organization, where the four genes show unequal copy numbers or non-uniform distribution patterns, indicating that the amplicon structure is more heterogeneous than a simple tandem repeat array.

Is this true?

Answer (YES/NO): YES